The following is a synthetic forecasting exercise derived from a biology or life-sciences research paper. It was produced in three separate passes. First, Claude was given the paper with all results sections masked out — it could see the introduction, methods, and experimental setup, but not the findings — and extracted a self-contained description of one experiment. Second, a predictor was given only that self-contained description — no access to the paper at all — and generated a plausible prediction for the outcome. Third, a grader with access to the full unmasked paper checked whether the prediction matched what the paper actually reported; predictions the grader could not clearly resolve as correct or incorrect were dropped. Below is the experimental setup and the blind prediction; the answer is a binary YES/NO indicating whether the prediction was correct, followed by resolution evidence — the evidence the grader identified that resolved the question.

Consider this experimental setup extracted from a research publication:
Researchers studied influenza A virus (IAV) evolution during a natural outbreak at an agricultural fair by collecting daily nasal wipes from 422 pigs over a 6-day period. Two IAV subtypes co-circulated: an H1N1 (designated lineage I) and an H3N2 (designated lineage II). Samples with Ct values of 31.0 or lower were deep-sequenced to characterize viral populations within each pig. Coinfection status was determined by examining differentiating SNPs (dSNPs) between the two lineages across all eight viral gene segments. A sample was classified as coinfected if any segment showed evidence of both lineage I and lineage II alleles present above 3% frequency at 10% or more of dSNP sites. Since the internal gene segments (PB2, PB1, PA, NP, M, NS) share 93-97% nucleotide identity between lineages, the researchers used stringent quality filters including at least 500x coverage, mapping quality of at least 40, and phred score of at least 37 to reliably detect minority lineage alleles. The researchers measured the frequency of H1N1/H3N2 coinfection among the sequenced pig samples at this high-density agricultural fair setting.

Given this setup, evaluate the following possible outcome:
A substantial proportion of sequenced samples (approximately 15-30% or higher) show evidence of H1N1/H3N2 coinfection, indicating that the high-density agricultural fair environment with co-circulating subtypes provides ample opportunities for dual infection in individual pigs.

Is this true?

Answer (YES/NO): NO